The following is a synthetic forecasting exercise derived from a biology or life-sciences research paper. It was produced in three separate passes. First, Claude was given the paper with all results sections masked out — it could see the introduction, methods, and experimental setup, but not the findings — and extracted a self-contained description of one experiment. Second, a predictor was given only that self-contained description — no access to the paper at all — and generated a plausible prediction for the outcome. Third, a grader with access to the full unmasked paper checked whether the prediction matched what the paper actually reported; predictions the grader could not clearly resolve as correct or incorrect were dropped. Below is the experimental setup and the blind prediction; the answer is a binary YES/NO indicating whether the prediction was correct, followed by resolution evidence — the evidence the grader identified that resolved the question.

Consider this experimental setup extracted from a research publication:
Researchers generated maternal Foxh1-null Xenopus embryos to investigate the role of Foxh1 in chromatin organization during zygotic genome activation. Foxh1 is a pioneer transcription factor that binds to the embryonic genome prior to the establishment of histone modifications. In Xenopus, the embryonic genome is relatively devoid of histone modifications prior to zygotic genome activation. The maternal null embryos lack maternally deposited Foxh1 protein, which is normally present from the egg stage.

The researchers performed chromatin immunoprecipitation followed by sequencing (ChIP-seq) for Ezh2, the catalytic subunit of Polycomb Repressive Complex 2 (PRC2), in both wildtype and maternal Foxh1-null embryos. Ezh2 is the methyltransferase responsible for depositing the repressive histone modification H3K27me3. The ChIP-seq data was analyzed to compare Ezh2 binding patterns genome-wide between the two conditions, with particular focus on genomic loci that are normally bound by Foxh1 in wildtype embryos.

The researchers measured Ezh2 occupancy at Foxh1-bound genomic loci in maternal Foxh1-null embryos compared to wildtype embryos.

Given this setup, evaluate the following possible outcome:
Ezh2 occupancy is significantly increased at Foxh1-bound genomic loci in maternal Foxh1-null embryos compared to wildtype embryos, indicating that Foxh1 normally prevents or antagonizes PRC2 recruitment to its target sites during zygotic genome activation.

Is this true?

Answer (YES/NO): NO